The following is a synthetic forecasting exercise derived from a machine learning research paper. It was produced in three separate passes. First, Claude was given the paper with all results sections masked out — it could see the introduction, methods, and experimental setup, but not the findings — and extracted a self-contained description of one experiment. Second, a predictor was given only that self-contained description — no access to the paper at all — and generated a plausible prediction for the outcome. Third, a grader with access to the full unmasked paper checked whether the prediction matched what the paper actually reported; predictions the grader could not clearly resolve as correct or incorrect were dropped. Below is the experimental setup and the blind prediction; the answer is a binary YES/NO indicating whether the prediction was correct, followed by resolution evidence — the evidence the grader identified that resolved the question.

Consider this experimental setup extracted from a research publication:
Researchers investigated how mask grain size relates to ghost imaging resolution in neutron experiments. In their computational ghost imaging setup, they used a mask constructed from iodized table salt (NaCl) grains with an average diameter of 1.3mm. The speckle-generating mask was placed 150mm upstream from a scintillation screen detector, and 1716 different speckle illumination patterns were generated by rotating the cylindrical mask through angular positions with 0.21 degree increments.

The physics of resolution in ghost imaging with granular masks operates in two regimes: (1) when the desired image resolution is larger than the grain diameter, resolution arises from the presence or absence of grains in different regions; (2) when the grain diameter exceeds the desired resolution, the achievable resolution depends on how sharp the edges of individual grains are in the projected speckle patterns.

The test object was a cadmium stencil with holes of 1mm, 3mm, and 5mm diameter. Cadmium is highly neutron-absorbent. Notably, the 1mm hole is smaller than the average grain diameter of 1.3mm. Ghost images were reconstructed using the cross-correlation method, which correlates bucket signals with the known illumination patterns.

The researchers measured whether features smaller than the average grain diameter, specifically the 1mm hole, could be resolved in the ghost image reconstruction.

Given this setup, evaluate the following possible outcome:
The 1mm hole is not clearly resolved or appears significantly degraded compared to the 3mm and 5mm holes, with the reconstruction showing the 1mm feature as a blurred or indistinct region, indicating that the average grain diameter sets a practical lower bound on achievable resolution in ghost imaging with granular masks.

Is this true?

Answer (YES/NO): NO